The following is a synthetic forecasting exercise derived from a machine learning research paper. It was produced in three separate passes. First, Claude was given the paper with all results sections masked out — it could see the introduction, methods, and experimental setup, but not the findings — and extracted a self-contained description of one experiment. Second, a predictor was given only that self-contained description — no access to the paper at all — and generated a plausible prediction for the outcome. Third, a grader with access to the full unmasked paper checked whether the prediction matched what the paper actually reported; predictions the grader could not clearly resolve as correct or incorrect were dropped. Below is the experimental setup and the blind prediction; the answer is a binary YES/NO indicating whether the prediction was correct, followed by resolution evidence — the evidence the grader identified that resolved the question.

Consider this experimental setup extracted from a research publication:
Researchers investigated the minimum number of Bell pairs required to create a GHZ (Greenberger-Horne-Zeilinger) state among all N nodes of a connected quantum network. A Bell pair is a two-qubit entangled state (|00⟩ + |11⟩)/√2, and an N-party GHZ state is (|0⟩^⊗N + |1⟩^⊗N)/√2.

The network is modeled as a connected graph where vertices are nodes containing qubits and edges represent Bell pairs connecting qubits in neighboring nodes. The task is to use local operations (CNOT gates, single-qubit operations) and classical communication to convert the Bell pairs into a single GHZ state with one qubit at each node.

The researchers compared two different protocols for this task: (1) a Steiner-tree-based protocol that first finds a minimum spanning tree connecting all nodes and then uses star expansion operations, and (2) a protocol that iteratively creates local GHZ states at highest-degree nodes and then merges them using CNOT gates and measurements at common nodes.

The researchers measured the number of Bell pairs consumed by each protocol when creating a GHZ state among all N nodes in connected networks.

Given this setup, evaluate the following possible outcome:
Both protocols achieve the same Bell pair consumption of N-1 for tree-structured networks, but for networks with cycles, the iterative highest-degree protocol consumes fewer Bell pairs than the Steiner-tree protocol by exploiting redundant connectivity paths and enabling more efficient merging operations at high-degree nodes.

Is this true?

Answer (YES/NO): NO